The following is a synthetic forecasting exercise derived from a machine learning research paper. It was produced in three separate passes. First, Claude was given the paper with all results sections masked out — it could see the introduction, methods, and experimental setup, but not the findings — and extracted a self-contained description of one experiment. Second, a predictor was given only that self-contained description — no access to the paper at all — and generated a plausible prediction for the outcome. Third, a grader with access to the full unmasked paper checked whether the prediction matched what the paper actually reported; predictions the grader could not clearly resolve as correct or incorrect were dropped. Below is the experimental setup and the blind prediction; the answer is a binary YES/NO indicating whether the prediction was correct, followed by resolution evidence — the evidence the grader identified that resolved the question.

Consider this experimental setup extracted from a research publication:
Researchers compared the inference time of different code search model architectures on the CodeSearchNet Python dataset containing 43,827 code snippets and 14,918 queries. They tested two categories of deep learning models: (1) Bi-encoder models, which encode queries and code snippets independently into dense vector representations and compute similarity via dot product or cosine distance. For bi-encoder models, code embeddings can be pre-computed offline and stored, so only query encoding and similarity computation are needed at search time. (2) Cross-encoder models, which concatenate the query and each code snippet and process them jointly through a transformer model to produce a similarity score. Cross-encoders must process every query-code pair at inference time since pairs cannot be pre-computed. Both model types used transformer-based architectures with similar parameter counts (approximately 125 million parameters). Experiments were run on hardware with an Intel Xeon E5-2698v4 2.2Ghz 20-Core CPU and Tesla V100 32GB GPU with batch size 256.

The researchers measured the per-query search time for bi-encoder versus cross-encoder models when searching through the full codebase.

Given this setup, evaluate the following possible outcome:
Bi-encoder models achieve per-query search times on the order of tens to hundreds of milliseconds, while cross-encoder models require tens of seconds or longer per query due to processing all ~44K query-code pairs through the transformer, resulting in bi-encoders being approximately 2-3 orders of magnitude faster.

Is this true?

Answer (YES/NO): NO